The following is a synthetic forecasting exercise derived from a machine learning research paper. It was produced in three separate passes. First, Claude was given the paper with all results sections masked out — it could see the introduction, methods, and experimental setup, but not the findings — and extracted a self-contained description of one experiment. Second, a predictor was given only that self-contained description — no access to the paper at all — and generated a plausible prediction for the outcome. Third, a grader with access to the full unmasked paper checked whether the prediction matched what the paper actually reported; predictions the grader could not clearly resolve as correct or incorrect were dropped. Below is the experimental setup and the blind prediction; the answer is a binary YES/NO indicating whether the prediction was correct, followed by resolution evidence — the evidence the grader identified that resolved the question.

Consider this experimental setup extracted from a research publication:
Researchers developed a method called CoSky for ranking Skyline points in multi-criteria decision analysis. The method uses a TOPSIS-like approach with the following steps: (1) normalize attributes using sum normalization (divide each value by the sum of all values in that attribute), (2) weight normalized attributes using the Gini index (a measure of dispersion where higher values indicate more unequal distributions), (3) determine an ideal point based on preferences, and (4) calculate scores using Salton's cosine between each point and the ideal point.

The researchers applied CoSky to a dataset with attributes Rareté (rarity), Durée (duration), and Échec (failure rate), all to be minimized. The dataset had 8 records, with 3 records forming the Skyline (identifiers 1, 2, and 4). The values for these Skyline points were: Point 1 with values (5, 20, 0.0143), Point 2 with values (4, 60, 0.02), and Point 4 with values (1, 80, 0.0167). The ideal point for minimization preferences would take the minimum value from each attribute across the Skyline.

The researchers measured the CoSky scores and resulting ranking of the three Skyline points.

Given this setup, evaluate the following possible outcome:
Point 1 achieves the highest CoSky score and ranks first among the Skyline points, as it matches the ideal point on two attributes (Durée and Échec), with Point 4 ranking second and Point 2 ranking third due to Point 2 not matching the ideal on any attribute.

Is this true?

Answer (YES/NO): NO